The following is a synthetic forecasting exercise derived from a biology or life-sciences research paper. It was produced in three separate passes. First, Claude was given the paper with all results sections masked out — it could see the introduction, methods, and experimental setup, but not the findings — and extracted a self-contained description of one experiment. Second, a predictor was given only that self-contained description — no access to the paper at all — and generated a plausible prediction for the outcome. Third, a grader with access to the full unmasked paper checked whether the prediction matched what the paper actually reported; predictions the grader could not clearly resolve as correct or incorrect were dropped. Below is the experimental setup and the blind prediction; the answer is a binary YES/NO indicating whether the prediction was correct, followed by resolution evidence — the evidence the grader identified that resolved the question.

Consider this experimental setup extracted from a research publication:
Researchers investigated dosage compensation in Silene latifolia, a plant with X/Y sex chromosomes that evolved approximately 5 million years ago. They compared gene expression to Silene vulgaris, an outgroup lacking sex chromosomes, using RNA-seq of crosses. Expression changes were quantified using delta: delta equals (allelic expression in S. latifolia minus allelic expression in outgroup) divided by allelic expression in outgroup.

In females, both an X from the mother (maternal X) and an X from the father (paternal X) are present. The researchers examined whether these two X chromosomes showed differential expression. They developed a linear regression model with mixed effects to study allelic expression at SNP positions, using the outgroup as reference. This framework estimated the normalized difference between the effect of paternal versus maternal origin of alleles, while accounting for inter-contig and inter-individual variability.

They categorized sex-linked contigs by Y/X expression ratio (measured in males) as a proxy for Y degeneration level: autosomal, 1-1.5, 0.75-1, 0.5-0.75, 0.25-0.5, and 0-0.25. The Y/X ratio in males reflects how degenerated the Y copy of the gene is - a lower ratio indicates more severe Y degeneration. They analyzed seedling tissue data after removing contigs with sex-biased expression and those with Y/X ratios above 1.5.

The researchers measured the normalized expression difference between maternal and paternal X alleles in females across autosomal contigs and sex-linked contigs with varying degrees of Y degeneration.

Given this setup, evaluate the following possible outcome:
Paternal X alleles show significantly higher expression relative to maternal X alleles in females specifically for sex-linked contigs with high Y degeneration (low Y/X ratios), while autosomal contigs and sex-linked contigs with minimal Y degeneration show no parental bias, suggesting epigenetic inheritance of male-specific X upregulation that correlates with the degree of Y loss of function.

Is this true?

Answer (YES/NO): NO